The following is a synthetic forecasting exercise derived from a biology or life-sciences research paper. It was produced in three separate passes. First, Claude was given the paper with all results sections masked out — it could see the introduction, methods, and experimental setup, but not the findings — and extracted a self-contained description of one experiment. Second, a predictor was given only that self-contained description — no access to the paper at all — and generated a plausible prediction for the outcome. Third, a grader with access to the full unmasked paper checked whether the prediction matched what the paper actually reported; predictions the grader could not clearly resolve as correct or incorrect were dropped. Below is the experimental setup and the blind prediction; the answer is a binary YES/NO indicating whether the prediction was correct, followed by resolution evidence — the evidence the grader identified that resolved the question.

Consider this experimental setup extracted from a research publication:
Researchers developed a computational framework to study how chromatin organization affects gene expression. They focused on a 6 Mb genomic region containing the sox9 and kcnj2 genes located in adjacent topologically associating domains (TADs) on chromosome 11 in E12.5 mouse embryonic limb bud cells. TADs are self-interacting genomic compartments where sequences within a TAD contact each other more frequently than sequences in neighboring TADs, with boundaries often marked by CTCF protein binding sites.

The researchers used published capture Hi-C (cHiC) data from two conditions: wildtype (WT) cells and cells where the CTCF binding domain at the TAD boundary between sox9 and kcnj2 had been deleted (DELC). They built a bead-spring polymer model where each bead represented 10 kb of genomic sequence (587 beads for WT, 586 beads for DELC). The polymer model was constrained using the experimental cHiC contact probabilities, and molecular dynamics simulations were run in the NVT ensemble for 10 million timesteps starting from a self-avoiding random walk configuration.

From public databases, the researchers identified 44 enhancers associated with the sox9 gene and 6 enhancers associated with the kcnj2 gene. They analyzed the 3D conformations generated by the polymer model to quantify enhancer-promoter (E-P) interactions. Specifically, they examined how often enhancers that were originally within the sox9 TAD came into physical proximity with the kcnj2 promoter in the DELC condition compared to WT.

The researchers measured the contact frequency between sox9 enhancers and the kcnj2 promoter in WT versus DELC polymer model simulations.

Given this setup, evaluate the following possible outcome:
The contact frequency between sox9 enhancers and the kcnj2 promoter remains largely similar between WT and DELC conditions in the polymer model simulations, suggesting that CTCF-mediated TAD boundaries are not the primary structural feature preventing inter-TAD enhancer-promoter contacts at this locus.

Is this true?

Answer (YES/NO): NO